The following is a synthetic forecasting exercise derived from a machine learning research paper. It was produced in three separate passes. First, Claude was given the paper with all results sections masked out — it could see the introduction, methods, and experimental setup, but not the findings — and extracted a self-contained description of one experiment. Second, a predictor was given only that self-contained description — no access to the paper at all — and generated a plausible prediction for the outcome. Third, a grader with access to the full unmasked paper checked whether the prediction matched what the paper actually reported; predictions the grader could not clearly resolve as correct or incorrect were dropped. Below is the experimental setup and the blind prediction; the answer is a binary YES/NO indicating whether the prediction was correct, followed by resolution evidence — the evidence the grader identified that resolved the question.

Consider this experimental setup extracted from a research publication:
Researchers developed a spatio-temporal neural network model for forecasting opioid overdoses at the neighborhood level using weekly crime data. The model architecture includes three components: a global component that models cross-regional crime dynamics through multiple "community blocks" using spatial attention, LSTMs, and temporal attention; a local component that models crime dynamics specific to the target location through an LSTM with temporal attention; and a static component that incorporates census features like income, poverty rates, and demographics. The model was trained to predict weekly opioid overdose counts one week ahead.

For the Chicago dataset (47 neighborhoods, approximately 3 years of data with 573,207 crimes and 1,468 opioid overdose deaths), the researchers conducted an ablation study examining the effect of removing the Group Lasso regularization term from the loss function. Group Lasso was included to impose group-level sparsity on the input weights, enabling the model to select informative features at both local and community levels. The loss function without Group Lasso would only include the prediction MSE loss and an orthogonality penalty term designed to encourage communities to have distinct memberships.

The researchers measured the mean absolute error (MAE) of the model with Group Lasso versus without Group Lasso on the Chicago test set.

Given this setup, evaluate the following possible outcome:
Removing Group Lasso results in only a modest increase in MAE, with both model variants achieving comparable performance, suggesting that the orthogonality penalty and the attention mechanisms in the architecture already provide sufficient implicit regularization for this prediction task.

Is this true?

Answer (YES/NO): NO